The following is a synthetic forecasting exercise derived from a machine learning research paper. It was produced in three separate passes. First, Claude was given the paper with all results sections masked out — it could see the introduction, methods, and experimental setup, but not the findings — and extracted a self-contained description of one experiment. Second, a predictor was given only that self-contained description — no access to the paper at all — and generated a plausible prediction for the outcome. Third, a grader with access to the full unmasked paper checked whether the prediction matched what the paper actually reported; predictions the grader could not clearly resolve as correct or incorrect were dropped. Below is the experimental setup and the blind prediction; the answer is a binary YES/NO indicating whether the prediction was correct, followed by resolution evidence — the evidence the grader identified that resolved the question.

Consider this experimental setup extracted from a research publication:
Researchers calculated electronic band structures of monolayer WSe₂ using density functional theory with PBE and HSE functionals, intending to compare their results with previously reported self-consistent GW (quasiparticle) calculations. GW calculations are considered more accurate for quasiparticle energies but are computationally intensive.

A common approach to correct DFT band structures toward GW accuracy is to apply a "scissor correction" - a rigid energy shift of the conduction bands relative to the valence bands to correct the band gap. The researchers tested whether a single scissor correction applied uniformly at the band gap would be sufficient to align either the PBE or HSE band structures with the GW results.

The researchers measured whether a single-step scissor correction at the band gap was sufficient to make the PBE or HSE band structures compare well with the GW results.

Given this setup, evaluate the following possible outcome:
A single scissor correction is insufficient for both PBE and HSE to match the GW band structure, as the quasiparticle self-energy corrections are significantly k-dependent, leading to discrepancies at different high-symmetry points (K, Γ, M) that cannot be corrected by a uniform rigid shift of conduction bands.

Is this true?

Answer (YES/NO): YES